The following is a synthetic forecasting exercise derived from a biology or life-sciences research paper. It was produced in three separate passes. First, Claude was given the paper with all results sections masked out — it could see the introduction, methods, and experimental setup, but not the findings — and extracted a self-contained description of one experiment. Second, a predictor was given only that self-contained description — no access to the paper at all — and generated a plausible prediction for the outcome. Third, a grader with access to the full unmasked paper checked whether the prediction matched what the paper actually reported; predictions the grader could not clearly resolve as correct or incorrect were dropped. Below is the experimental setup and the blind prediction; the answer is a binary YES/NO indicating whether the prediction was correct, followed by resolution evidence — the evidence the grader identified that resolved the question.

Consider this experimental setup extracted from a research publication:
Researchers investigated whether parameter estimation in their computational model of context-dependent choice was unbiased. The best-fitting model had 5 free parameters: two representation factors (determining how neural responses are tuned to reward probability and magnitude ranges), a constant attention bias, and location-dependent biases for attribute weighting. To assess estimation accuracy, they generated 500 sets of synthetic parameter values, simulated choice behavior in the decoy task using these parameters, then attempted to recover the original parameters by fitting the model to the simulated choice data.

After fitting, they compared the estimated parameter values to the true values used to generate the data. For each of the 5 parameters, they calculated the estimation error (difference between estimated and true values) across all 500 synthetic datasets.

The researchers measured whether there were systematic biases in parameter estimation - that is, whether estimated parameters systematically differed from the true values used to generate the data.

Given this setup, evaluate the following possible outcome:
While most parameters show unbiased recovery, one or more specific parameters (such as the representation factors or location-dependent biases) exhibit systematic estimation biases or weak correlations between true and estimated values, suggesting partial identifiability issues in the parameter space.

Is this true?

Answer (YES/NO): NO